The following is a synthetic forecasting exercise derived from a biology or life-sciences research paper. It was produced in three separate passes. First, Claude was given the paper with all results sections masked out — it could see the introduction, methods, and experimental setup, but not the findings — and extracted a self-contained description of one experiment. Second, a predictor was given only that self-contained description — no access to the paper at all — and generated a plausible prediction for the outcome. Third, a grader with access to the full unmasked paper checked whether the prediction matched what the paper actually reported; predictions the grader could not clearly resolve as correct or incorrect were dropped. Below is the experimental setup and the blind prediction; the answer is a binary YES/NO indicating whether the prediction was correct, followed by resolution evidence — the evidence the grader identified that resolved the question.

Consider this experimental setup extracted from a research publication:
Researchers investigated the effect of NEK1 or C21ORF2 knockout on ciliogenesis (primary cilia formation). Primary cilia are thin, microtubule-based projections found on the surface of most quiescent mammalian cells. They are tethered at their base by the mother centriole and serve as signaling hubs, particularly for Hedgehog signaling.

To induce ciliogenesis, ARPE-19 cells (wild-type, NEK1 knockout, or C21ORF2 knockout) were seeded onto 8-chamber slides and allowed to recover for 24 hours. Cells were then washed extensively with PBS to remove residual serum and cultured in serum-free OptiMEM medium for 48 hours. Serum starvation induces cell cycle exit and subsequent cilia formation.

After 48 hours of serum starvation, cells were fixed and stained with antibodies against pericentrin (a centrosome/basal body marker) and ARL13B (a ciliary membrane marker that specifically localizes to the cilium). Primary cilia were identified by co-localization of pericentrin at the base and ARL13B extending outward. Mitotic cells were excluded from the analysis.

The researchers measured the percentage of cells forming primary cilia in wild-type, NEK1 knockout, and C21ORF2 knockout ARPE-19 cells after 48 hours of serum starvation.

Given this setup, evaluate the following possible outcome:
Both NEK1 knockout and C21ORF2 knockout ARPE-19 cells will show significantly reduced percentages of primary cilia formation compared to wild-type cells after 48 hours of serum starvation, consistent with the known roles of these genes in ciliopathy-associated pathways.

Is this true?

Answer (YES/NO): YES